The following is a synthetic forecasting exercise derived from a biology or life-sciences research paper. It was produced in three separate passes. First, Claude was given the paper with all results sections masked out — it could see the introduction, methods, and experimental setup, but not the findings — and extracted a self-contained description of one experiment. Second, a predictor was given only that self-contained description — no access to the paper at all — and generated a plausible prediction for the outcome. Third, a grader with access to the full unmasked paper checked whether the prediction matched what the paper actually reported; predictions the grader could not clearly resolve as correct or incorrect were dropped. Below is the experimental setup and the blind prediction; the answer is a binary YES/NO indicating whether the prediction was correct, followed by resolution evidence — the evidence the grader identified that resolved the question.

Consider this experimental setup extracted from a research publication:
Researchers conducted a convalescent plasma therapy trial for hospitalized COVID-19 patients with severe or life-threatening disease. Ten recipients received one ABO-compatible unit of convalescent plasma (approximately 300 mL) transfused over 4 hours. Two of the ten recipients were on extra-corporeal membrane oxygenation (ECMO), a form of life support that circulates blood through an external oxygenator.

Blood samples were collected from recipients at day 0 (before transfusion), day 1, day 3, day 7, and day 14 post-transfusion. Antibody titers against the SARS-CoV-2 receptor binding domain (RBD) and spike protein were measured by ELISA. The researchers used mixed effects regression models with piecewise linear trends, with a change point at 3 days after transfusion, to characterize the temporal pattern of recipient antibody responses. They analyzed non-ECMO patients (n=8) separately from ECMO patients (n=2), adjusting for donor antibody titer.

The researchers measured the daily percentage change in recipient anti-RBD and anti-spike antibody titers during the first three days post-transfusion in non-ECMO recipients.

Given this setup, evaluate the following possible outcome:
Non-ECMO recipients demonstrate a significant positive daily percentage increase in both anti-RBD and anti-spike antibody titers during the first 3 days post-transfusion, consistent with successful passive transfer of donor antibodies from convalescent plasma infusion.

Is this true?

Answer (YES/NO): YES